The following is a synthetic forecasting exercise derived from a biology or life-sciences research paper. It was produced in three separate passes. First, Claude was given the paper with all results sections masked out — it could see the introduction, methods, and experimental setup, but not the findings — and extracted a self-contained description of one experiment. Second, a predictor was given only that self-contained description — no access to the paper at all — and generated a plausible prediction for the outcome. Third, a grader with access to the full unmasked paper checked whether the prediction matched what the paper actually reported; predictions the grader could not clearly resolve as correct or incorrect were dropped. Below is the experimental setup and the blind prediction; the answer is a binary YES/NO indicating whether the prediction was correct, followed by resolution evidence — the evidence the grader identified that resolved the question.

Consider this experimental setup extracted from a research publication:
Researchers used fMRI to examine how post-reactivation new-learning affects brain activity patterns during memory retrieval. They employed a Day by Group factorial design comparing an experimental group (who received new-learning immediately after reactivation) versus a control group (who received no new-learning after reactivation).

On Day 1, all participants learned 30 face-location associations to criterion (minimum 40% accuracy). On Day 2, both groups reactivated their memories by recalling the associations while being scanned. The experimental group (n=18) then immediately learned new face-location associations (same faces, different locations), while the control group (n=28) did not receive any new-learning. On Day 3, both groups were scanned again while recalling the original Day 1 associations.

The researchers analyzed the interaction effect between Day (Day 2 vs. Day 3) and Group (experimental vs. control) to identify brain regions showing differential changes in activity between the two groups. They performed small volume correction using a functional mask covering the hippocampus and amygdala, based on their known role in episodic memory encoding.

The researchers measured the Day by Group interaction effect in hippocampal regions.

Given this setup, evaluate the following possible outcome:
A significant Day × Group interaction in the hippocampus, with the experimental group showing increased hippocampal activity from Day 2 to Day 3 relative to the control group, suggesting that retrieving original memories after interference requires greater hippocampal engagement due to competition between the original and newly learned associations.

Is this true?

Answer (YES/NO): NO